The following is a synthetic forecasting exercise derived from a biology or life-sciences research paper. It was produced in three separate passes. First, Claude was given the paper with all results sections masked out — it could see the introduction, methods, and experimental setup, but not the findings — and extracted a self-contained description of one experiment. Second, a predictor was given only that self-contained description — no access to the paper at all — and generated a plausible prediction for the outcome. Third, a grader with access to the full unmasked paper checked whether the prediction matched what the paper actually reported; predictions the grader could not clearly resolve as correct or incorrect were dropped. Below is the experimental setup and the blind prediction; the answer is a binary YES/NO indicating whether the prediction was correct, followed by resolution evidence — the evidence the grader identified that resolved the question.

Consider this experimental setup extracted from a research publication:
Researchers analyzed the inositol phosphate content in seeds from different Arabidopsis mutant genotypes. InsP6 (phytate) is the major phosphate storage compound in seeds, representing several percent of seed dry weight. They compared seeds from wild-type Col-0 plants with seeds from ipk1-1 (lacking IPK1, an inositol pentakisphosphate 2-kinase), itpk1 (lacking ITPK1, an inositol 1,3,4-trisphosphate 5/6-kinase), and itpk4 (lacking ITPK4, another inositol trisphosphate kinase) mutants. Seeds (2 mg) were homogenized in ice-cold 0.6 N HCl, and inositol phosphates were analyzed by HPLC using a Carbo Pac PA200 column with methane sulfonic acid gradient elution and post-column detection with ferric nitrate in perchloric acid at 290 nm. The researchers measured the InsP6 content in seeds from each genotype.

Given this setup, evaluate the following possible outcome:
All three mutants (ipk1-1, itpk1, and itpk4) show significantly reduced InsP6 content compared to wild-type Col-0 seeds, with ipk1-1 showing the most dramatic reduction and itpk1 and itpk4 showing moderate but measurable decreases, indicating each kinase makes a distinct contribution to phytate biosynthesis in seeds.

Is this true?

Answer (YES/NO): NO